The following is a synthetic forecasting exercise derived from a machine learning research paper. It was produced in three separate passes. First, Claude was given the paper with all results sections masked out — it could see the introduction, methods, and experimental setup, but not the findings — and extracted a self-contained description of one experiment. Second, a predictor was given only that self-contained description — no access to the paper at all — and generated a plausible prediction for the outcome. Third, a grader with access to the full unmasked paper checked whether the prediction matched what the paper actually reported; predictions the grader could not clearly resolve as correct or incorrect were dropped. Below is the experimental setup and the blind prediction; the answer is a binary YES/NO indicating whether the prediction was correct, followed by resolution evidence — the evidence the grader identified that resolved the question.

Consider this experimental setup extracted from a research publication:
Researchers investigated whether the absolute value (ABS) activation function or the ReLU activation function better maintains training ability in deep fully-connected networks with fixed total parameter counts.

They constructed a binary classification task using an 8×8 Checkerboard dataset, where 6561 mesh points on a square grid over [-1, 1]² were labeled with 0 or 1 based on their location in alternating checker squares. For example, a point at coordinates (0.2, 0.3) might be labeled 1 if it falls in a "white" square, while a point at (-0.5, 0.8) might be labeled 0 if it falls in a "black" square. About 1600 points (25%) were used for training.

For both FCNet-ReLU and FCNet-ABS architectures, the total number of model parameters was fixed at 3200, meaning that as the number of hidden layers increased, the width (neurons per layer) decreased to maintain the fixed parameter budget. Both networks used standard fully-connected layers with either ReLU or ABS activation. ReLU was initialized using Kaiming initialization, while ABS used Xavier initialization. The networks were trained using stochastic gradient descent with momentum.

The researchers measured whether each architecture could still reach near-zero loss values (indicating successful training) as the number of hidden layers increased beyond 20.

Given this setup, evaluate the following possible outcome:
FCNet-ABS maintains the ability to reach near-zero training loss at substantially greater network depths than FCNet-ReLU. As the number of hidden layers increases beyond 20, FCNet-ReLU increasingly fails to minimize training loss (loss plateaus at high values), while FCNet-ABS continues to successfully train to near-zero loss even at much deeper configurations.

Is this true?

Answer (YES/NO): YES